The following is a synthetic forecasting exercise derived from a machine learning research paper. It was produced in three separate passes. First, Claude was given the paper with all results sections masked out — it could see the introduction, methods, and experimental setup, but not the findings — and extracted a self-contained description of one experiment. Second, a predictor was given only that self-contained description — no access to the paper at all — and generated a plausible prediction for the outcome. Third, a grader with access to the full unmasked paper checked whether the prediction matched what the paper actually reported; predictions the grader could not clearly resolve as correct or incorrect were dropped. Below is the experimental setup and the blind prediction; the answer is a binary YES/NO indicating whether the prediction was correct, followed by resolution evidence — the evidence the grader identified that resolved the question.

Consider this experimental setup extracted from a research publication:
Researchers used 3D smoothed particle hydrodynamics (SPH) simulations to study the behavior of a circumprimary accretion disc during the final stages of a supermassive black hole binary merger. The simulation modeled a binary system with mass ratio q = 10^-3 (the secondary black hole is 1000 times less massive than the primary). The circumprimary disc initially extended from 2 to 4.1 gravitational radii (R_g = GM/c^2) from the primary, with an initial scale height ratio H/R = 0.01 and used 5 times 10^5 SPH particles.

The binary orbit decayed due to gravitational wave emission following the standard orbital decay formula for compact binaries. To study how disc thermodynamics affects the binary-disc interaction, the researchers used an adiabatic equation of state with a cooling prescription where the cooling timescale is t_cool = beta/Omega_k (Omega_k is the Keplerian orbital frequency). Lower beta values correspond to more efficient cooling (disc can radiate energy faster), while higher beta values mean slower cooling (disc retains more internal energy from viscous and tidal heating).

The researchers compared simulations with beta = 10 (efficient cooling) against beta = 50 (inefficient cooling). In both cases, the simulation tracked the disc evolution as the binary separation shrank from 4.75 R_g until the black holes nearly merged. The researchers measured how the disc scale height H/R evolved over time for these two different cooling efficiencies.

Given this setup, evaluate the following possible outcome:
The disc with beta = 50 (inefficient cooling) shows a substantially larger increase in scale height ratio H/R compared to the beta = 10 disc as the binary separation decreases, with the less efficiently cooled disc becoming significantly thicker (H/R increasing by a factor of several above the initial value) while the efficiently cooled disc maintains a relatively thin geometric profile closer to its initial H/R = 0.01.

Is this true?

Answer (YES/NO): YES